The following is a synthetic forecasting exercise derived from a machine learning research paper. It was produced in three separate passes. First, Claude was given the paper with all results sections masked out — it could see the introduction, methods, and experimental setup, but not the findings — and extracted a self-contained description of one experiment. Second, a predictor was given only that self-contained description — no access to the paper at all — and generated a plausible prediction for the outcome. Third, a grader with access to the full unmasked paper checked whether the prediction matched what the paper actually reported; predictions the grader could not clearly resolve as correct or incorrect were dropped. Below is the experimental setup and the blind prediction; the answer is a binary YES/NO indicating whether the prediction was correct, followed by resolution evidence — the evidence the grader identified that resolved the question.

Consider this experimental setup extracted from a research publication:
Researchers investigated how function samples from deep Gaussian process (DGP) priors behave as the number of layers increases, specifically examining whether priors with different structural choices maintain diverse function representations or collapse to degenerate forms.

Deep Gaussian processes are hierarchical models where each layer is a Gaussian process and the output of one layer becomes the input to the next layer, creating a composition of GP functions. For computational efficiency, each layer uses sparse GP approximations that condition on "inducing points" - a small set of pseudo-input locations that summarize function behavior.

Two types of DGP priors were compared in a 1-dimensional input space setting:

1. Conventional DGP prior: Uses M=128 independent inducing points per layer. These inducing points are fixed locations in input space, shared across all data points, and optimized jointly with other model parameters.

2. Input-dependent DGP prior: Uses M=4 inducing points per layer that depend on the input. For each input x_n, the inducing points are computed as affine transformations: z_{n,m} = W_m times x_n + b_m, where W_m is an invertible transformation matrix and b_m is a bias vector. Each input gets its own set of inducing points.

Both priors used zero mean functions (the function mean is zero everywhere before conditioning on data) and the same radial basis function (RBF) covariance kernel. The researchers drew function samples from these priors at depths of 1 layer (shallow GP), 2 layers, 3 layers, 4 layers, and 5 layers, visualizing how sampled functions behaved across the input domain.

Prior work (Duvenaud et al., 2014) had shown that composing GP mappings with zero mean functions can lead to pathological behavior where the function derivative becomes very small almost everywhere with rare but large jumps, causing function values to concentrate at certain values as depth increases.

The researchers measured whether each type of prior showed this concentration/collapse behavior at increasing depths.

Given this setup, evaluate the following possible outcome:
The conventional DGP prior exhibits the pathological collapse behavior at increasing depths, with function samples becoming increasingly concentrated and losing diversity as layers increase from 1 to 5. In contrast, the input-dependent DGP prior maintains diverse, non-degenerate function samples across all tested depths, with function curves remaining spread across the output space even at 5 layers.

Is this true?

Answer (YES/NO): YES